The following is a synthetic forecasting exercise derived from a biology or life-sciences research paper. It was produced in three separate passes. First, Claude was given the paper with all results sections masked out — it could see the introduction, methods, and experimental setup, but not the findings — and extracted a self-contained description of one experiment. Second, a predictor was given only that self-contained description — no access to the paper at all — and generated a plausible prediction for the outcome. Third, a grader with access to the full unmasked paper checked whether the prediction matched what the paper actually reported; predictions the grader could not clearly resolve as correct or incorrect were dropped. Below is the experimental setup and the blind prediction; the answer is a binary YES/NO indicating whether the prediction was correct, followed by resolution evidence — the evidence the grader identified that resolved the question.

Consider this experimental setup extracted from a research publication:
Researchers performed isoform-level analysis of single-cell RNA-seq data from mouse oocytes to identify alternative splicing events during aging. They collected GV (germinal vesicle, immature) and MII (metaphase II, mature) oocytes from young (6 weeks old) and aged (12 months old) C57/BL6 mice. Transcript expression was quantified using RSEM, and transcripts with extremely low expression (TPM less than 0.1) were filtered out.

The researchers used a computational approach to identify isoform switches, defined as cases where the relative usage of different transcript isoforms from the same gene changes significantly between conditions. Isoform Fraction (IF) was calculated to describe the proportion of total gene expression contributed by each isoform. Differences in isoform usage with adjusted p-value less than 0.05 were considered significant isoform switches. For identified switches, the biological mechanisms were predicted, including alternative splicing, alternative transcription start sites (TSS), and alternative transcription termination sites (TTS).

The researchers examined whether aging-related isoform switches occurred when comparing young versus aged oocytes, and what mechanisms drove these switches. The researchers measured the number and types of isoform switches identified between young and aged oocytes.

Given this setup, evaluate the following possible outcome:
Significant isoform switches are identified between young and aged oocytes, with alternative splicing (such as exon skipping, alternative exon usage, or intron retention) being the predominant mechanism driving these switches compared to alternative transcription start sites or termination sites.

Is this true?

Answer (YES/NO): YES